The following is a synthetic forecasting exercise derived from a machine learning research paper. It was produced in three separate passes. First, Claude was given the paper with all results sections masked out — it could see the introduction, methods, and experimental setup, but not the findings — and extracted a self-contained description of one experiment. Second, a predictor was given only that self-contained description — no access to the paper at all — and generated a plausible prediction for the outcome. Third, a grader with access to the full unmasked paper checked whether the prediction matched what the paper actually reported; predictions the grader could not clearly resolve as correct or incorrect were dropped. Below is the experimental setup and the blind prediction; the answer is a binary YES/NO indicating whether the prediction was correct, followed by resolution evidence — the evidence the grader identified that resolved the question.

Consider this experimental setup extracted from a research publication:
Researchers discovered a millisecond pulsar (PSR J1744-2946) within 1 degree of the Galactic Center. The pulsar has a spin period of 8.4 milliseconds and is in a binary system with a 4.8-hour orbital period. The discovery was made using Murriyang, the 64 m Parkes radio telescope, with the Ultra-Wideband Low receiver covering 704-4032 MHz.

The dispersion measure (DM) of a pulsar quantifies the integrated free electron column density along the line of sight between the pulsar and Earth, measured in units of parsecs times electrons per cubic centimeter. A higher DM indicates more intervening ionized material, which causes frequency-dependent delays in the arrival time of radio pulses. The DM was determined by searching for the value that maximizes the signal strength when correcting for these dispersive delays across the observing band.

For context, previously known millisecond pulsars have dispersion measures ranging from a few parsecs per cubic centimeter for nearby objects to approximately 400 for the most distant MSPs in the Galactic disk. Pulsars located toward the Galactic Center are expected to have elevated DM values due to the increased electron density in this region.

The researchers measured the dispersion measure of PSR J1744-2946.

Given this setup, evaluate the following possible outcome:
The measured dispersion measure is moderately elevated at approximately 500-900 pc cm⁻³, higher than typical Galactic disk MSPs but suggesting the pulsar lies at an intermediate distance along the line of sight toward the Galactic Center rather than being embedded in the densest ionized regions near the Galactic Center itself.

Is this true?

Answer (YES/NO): NO